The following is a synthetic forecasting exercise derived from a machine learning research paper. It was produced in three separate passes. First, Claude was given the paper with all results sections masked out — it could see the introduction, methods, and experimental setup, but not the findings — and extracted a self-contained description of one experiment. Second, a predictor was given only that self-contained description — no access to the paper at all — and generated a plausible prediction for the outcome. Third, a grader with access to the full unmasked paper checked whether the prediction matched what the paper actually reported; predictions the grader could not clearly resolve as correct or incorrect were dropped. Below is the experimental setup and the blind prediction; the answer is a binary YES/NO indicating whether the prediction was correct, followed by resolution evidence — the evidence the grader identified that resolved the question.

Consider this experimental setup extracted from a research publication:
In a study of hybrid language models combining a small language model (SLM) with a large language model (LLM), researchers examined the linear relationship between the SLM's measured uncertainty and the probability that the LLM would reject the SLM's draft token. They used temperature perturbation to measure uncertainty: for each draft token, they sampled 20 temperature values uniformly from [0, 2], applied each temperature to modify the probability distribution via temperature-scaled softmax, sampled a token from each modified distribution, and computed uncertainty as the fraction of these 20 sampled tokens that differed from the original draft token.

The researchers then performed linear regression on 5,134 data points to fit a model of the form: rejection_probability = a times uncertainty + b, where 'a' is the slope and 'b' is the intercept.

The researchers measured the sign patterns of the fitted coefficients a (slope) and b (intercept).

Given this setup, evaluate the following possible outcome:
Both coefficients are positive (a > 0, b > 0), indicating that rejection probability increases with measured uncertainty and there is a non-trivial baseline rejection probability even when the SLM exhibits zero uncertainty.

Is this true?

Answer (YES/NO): NO